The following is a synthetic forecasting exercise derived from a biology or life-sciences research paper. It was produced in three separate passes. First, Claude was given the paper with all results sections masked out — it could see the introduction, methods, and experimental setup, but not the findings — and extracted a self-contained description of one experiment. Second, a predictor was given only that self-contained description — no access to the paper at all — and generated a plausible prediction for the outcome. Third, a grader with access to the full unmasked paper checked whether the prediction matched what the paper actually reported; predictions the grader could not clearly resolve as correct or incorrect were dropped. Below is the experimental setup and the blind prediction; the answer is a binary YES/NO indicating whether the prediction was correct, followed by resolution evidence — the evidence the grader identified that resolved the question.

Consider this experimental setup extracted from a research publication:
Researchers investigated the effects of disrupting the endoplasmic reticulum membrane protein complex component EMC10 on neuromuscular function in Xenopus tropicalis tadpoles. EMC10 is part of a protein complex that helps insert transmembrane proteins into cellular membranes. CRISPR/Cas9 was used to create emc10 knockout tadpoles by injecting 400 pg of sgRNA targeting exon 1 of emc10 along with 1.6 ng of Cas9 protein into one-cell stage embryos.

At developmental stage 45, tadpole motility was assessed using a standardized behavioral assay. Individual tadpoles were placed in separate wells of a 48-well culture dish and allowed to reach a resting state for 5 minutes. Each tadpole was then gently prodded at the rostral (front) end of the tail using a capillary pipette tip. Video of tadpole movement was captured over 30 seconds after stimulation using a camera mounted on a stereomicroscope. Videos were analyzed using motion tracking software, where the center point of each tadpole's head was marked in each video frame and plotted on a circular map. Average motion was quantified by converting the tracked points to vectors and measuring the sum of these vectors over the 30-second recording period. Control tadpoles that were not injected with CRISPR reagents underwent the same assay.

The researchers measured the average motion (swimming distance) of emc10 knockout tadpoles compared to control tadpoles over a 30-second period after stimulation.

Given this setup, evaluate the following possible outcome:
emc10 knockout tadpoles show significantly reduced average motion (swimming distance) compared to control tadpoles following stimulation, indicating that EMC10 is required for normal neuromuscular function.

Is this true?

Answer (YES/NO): YES